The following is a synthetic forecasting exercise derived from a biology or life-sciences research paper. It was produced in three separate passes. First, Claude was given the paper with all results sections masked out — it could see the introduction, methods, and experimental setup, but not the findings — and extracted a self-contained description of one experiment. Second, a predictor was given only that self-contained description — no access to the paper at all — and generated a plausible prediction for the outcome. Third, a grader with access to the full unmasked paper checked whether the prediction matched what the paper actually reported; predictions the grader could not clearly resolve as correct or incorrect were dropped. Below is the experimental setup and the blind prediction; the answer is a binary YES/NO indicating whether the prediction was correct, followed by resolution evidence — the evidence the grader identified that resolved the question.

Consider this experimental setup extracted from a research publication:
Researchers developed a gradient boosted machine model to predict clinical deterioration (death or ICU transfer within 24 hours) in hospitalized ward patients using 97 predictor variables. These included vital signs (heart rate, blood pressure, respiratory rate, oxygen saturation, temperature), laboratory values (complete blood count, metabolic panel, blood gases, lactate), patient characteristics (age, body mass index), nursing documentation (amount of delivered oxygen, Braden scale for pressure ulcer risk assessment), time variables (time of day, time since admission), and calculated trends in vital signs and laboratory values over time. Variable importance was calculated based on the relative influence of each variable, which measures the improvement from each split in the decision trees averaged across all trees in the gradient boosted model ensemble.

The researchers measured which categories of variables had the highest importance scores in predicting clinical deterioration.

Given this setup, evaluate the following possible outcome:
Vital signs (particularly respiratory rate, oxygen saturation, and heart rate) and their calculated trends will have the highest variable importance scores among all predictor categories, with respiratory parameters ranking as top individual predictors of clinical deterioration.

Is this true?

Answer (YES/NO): NO